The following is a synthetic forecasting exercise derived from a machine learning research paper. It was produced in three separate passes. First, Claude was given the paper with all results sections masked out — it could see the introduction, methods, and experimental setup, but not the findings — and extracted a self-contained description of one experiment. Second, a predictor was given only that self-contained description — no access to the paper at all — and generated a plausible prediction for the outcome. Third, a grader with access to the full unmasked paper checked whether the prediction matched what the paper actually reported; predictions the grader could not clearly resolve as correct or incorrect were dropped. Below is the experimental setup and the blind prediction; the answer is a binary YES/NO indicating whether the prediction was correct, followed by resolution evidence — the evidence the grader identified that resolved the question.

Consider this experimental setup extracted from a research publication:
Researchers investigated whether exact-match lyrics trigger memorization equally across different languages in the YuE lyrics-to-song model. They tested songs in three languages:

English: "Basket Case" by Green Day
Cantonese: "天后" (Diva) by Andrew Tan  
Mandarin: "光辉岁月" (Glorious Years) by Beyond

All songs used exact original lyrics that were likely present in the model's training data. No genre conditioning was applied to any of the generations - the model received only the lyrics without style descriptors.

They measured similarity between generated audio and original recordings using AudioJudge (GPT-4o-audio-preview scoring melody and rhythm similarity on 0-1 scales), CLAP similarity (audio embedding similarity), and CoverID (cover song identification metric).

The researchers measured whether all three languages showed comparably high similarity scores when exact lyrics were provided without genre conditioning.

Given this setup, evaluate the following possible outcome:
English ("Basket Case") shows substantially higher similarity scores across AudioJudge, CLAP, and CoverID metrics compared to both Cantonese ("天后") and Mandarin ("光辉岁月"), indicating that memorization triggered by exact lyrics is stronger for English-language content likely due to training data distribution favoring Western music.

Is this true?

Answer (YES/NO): NO